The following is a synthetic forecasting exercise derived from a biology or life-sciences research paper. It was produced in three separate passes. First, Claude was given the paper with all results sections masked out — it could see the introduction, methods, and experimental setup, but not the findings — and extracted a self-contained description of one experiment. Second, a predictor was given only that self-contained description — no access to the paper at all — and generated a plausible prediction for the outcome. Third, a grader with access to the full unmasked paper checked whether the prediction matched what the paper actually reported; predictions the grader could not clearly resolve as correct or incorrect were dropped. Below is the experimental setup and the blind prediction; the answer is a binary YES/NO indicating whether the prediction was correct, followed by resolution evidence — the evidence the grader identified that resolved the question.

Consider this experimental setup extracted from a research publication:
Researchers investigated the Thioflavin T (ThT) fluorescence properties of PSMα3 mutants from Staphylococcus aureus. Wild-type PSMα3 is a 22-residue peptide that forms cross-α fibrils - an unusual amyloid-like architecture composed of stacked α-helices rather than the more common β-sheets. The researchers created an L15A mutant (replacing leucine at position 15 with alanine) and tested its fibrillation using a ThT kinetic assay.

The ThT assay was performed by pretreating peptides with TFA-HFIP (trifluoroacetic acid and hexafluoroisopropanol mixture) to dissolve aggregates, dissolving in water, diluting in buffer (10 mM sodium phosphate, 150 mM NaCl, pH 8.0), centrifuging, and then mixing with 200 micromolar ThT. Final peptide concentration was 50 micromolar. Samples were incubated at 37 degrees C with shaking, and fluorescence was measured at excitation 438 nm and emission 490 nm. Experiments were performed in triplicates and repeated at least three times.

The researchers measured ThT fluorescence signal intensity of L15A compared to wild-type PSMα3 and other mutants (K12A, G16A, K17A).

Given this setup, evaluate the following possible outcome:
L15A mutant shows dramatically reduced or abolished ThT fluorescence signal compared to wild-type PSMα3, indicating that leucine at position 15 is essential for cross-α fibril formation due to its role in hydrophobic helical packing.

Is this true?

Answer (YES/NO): NO